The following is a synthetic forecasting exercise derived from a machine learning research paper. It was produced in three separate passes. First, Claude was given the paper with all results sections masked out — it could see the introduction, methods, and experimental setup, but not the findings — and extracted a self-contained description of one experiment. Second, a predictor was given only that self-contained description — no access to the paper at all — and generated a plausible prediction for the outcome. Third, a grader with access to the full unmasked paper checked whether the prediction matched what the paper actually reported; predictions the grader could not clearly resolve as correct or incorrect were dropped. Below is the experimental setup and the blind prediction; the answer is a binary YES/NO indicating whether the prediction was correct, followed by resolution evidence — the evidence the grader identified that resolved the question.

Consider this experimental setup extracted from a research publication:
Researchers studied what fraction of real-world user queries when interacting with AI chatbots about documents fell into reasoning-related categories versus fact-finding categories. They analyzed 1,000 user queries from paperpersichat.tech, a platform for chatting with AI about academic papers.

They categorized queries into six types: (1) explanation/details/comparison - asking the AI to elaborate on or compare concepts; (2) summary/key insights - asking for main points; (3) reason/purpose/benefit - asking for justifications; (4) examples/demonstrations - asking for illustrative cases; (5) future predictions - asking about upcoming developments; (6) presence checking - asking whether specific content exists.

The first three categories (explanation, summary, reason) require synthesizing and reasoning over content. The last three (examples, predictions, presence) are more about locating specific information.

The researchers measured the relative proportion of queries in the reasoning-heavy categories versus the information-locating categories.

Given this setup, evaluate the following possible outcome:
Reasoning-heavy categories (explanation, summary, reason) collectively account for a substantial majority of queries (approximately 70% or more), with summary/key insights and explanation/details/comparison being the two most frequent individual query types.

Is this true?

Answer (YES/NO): YES